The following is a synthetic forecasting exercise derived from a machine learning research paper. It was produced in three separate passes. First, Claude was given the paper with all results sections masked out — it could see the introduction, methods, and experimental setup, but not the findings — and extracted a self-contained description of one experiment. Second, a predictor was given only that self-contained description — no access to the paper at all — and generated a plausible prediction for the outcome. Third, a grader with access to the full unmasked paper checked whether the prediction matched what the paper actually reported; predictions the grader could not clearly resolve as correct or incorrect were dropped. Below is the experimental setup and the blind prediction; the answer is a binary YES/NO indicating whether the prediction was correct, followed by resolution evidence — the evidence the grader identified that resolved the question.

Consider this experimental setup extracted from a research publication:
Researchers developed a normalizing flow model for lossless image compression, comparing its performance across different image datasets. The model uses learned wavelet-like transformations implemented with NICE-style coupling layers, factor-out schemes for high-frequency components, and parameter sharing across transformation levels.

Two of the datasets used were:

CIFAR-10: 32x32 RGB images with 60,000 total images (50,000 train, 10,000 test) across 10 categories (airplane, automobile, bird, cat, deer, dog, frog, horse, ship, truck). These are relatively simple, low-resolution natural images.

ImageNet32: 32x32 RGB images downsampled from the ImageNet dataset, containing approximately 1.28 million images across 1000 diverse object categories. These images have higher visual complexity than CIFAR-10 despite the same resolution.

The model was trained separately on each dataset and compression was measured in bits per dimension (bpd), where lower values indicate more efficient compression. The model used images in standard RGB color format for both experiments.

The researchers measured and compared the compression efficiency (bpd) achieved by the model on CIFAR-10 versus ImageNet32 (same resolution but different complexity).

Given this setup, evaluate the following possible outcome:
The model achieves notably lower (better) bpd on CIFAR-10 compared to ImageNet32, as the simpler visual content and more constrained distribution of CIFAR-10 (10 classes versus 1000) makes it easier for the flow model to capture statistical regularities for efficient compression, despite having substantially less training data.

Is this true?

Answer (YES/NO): YES